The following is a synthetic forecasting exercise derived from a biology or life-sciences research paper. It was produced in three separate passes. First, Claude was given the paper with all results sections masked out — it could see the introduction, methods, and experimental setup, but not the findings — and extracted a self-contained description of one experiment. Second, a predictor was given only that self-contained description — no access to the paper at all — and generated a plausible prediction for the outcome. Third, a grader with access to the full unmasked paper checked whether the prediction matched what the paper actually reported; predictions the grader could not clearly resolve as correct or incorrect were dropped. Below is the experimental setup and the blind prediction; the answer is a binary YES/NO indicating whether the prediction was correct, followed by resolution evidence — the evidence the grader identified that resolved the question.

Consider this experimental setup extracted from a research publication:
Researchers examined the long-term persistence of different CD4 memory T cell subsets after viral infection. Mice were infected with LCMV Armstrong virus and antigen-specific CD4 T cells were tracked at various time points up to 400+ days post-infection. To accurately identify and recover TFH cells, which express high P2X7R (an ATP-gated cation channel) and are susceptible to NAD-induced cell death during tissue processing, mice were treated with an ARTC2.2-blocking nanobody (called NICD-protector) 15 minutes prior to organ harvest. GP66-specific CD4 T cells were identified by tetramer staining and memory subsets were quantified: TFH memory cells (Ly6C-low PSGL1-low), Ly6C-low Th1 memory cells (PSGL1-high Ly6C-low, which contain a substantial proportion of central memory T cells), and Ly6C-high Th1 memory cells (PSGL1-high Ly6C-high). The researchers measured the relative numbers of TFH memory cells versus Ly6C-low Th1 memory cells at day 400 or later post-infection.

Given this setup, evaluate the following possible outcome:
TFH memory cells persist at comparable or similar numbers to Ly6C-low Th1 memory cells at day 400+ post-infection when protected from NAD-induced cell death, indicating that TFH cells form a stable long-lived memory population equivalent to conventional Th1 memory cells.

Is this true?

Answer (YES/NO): NO